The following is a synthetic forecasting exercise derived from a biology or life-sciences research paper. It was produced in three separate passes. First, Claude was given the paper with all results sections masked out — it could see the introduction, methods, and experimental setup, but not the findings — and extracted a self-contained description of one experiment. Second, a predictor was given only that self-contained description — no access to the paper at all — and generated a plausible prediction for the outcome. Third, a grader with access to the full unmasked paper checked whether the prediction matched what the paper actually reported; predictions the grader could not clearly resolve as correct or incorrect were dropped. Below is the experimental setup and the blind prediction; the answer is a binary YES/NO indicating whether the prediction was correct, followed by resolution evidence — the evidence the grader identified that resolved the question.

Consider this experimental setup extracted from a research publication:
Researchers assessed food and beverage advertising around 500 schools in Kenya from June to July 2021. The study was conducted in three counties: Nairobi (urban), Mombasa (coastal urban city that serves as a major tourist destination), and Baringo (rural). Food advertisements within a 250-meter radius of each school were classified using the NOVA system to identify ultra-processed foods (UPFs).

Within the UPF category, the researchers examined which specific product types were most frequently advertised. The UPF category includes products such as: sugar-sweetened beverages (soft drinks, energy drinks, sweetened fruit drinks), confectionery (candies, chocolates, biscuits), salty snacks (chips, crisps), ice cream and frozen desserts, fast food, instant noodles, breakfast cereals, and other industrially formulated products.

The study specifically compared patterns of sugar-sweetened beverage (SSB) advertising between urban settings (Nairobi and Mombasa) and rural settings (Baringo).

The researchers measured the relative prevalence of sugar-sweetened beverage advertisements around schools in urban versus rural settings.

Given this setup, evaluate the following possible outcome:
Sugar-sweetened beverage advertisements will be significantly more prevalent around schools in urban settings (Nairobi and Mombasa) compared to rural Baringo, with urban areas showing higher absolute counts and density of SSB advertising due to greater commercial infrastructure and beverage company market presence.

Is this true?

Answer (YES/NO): NO